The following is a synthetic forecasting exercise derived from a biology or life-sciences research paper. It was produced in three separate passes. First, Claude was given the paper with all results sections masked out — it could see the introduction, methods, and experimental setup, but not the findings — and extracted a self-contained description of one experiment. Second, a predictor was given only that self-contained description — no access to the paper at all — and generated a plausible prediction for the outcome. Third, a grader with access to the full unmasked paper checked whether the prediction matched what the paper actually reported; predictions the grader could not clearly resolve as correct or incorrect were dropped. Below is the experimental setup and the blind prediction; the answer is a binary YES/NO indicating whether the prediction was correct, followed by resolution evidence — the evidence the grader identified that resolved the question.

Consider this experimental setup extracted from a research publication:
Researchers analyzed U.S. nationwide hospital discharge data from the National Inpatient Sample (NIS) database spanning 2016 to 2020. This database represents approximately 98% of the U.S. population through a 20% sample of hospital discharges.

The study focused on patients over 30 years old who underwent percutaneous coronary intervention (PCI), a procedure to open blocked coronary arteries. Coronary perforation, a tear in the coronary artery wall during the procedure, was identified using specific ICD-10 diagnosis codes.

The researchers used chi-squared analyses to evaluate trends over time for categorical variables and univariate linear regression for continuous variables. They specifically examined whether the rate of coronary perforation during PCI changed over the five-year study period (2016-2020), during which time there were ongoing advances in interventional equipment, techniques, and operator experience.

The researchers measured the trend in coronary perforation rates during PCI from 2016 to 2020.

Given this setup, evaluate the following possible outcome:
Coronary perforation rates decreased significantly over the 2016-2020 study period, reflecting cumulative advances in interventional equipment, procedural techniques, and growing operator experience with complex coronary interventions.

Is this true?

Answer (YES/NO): NO